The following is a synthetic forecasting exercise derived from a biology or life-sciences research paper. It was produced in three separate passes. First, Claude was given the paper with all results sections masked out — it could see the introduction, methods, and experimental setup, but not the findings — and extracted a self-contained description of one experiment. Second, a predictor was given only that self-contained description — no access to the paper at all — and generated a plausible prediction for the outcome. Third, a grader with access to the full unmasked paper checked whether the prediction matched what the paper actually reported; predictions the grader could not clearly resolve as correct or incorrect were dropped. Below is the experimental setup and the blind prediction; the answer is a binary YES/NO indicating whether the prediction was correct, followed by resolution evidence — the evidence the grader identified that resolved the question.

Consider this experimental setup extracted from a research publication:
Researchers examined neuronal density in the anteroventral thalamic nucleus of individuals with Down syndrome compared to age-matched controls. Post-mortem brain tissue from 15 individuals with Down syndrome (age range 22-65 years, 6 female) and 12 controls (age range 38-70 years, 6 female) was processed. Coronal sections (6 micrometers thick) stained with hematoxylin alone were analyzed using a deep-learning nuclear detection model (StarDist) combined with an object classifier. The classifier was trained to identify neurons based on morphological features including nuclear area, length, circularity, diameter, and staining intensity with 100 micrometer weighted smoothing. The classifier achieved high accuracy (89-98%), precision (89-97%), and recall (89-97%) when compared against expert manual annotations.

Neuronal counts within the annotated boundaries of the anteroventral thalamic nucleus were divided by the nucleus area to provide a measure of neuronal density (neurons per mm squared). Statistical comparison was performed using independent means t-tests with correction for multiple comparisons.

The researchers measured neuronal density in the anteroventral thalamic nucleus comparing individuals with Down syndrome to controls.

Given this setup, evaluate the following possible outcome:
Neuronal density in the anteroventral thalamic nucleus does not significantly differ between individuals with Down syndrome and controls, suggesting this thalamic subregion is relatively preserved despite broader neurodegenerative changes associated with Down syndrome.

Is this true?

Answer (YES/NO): NO